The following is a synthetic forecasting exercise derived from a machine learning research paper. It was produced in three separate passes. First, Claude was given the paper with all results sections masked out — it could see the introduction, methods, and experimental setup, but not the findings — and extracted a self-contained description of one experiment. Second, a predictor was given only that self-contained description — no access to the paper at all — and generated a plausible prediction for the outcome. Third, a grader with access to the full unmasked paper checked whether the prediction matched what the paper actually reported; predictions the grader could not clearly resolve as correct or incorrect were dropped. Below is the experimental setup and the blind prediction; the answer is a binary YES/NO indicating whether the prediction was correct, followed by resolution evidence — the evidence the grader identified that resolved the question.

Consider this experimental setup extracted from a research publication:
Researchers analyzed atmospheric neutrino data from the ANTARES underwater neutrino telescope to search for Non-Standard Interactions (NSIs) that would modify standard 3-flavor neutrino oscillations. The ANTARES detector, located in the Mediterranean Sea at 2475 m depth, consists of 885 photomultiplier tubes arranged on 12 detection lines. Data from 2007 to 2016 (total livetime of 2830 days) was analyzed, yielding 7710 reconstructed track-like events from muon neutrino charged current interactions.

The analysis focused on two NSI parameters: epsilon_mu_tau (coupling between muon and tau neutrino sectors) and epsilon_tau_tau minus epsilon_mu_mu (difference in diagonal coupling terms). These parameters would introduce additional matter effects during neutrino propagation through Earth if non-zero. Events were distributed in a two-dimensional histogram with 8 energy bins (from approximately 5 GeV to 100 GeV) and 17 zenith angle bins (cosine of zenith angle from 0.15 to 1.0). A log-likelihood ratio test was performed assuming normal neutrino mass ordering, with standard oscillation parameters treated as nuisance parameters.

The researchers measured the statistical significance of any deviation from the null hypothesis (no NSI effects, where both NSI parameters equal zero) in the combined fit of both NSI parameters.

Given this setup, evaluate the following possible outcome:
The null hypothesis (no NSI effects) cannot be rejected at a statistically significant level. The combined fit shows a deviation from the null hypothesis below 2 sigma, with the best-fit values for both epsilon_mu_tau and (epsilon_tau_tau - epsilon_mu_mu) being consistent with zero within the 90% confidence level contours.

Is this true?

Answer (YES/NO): NO